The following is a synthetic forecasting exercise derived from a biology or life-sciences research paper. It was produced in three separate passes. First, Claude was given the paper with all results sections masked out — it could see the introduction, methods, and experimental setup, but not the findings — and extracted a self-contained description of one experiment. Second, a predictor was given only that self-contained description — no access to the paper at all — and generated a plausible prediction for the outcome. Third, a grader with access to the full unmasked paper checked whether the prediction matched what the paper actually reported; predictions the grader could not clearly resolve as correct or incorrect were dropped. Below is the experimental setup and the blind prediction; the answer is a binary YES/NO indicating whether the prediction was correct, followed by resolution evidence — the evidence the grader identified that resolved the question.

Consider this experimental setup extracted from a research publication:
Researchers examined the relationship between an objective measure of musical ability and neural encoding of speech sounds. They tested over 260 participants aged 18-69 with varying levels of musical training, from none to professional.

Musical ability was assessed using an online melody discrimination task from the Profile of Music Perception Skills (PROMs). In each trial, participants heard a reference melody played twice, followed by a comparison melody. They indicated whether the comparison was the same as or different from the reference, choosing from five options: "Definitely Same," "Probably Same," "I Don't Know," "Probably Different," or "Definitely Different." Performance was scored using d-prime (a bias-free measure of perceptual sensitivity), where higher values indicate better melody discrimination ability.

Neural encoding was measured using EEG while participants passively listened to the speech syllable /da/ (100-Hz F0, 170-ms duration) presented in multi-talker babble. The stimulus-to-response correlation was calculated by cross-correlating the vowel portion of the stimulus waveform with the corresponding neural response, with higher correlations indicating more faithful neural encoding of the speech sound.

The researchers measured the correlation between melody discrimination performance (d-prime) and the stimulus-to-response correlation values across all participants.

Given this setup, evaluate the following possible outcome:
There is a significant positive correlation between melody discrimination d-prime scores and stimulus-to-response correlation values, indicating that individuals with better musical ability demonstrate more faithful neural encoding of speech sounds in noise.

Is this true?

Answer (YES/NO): NO